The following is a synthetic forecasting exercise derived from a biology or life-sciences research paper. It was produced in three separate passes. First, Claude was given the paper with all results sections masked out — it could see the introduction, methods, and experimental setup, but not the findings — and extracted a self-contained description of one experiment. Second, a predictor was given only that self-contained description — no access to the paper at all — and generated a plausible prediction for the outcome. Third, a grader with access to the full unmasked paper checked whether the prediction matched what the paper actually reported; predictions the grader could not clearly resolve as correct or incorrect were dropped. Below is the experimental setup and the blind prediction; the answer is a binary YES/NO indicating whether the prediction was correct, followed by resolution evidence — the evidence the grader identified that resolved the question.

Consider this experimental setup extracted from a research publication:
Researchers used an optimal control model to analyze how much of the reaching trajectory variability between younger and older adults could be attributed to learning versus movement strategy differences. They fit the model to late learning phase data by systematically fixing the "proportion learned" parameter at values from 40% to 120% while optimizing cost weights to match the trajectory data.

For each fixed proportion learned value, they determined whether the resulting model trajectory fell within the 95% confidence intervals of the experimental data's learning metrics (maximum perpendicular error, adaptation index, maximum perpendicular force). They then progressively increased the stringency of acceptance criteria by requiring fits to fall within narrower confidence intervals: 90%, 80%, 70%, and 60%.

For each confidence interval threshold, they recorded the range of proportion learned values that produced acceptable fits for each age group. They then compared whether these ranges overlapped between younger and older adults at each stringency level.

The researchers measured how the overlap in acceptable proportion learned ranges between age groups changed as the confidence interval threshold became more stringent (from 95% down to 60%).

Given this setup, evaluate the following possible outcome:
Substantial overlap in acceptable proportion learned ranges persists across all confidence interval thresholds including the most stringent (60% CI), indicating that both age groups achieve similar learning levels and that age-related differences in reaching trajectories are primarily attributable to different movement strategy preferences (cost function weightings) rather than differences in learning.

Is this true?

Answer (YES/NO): NO